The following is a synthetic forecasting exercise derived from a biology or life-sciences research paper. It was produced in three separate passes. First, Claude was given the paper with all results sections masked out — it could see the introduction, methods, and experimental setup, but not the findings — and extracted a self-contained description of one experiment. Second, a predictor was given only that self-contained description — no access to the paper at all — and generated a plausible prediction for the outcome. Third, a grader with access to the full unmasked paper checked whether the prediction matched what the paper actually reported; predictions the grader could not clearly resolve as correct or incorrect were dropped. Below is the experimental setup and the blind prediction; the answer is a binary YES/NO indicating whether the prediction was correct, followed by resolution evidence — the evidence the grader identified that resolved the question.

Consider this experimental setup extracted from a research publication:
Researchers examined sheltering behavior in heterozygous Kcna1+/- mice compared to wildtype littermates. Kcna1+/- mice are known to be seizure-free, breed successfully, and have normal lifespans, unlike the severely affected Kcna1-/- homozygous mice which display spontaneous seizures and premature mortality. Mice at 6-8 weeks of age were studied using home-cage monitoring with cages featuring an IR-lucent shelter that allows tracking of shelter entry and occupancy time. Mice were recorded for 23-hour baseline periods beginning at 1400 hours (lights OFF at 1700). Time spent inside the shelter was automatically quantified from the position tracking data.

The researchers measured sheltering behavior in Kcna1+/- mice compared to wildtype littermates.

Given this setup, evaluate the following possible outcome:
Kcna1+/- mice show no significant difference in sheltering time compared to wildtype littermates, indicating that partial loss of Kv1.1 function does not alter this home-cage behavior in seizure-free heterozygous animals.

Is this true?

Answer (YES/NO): NO